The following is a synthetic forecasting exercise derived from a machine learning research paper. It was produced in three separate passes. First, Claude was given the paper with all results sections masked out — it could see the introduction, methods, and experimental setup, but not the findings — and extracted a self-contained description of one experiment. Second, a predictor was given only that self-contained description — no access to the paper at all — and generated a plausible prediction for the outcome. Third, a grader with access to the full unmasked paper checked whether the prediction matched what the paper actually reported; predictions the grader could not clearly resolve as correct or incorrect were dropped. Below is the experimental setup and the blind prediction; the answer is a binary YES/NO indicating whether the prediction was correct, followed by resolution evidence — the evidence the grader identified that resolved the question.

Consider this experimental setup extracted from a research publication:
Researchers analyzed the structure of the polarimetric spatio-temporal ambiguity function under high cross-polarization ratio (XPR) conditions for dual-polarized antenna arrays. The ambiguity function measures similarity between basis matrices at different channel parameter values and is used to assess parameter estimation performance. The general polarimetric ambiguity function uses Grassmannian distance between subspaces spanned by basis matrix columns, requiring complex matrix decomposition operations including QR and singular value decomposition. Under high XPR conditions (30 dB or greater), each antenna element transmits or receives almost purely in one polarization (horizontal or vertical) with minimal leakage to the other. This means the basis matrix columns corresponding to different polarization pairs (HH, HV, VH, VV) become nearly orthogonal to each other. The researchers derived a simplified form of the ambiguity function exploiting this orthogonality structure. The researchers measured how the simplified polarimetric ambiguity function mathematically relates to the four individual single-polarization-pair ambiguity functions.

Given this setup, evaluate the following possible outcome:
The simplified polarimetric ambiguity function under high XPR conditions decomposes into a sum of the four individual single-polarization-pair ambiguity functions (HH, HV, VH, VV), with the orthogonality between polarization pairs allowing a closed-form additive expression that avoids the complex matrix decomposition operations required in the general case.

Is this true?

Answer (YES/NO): YES